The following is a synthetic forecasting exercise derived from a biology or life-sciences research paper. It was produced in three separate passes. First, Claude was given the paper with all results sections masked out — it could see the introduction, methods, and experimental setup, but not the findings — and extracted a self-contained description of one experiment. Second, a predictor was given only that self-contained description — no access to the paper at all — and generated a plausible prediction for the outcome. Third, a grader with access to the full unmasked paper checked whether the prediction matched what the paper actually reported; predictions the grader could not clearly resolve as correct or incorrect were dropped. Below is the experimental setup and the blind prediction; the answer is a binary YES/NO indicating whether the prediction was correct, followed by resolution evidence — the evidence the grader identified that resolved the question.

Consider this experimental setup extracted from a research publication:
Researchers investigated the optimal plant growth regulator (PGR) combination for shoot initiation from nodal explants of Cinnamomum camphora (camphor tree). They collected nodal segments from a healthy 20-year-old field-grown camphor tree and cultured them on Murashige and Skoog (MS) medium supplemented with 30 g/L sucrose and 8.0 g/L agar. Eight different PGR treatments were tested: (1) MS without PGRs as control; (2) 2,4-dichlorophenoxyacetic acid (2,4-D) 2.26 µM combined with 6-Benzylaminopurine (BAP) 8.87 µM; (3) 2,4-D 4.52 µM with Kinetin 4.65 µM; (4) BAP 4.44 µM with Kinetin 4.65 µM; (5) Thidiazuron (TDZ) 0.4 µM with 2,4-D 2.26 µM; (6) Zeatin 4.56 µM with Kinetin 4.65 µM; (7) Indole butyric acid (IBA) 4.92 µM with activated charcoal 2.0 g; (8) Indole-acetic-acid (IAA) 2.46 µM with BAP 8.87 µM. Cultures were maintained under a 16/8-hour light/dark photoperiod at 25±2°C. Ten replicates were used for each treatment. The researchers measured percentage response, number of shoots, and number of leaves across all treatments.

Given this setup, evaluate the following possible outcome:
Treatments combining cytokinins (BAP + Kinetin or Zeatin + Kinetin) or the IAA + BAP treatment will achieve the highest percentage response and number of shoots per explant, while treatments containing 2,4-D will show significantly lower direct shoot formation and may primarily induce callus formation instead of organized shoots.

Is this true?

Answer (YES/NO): NO